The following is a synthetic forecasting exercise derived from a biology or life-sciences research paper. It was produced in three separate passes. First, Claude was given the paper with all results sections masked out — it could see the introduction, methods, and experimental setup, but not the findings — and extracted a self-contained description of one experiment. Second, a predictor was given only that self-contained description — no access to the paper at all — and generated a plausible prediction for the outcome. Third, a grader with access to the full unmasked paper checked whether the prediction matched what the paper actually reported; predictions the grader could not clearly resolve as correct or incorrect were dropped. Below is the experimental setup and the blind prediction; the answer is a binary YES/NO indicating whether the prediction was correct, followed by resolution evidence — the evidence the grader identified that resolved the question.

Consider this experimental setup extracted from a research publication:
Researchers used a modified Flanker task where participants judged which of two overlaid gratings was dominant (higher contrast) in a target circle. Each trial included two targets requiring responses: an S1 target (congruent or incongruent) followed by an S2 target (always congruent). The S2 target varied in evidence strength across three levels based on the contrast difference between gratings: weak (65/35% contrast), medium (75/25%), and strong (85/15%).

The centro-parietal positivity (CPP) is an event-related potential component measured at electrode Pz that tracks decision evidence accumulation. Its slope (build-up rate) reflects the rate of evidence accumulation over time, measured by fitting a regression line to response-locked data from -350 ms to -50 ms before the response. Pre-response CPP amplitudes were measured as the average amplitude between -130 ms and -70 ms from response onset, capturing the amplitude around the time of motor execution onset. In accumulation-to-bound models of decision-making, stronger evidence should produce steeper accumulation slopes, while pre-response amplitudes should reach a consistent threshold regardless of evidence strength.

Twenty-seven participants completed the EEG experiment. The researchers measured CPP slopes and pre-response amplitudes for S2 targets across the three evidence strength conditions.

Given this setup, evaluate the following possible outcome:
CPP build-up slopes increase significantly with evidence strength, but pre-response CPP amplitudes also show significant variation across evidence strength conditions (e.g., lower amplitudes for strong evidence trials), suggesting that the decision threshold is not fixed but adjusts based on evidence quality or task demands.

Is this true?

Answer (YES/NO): NO